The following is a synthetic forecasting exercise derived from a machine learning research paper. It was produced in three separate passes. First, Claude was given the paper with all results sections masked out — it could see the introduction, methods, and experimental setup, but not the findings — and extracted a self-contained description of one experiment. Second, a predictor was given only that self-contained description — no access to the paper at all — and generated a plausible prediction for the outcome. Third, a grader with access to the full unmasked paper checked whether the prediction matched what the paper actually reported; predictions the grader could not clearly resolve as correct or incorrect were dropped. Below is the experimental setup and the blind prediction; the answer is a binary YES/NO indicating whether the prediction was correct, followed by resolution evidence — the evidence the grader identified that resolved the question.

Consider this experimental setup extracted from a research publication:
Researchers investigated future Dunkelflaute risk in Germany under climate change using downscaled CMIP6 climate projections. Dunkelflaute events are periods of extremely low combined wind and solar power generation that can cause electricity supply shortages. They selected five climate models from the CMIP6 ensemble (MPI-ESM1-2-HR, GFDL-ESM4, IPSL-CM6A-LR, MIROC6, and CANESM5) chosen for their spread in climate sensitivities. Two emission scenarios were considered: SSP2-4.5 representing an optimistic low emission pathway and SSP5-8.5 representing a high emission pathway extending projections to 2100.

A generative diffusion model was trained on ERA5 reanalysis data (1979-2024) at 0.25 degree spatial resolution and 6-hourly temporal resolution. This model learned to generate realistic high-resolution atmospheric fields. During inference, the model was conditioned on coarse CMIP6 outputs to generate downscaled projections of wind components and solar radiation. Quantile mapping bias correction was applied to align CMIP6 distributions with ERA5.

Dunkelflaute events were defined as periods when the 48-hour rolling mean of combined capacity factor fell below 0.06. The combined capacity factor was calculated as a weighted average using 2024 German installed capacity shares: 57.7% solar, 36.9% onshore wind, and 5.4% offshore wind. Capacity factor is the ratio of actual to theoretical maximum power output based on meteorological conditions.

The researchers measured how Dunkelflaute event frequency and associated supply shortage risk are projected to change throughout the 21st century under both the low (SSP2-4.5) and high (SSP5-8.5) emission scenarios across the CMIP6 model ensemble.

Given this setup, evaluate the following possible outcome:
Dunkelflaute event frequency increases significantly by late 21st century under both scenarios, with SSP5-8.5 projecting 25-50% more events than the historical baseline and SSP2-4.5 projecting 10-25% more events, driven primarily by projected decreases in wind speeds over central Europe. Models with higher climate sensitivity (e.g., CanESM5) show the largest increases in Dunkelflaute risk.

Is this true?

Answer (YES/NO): NO